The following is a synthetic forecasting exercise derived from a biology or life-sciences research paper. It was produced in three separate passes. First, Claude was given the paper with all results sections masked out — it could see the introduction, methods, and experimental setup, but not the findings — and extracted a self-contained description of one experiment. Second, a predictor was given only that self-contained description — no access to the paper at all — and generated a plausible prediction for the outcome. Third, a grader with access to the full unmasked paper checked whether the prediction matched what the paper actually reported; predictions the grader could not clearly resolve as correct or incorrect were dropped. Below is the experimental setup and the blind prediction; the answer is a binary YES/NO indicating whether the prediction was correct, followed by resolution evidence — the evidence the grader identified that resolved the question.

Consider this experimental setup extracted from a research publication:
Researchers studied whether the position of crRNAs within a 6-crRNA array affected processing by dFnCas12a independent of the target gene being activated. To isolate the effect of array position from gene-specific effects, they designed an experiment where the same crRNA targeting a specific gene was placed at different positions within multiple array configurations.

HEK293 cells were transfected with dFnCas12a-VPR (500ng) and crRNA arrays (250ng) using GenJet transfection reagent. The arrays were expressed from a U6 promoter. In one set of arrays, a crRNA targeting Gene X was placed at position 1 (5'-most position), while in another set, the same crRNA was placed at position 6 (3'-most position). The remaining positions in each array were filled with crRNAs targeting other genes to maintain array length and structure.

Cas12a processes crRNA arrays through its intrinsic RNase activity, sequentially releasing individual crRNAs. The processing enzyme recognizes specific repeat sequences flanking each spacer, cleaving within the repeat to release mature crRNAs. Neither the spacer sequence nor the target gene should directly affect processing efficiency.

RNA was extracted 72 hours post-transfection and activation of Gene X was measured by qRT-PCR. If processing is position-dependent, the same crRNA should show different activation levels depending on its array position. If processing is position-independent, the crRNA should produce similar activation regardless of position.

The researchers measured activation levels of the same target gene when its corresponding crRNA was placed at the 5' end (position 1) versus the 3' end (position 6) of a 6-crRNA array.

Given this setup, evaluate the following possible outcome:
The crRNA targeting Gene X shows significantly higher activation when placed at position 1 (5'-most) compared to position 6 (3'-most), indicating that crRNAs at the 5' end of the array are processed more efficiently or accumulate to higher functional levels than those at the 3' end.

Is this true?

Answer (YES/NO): YES